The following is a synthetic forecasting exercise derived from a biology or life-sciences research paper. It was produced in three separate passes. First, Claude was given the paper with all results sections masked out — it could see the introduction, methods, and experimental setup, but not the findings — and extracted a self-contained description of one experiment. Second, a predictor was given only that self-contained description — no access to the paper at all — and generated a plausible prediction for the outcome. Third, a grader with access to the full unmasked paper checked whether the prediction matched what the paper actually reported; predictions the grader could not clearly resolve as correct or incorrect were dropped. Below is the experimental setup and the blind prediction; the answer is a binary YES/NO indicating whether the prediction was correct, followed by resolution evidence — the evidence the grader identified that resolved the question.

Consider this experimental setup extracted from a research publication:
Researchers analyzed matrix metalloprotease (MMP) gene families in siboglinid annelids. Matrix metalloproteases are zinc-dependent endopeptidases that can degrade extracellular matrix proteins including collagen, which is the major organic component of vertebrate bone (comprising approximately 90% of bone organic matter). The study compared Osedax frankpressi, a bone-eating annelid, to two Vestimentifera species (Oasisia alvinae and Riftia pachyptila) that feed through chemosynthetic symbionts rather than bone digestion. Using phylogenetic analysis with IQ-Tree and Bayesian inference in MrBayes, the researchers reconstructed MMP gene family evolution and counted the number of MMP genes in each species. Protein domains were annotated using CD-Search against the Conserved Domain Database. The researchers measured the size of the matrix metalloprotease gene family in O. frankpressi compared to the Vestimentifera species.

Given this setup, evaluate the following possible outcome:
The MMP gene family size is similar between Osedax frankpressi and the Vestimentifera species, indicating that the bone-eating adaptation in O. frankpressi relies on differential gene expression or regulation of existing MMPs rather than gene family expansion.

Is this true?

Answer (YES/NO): NO